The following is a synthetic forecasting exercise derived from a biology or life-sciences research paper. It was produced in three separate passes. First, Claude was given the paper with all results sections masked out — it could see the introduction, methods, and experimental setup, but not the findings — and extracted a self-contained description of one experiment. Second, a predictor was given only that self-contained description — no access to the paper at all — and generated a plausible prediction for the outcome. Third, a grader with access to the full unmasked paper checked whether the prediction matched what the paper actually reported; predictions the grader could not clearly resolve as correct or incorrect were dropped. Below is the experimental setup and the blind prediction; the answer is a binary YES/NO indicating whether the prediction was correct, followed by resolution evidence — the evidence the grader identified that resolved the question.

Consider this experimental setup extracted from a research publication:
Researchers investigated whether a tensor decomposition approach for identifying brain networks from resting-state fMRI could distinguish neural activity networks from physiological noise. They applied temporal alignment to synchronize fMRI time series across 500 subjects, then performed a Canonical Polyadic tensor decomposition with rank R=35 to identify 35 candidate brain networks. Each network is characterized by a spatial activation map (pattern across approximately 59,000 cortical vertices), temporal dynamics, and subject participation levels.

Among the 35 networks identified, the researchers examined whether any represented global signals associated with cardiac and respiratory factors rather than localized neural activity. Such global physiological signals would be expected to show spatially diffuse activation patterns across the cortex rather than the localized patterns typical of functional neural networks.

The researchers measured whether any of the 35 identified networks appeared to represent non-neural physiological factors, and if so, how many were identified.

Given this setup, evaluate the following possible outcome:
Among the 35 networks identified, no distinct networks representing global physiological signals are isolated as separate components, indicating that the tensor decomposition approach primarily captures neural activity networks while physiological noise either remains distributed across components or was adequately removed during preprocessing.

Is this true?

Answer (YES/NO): NO